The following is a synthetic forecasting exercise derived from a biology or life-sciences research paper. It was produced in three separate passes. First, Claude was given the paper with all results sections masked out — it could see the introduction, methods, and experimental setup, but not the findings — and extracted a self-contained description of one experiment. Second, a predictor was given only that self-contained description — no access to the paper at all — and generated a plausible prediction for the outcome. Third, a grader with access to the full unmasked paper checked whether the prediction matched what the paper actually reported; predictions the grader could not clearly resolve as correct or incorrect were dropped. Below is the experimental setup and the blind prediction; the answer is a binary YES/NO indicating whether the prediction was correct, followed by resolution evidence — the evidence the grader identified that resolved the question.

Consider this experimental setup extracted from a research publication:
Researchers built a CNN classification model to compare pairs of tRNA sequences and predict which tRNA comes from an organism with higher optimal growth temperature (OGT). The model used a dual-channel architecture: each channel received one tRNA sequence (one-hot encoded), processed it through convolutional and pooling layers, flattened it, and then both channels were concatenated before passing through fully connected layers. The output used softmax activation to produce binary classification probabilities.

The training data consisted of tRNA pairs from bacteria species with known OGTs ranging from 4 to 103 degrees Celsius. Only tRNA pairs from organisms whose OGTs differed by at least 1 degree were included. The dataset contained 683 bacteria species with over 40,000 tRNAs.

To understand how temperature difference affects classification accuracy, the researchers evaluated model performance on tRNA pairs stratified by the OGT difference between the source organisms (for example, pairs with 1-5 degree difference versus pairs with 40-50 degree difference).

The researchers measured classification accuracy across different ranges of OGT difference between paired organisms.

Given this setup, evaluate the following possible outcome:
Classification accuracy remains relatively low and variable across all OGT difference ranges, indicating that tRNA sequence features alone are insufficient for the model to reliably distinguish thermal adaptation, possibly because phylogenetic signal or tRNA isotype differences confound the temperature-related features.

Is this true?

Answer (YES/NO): NO